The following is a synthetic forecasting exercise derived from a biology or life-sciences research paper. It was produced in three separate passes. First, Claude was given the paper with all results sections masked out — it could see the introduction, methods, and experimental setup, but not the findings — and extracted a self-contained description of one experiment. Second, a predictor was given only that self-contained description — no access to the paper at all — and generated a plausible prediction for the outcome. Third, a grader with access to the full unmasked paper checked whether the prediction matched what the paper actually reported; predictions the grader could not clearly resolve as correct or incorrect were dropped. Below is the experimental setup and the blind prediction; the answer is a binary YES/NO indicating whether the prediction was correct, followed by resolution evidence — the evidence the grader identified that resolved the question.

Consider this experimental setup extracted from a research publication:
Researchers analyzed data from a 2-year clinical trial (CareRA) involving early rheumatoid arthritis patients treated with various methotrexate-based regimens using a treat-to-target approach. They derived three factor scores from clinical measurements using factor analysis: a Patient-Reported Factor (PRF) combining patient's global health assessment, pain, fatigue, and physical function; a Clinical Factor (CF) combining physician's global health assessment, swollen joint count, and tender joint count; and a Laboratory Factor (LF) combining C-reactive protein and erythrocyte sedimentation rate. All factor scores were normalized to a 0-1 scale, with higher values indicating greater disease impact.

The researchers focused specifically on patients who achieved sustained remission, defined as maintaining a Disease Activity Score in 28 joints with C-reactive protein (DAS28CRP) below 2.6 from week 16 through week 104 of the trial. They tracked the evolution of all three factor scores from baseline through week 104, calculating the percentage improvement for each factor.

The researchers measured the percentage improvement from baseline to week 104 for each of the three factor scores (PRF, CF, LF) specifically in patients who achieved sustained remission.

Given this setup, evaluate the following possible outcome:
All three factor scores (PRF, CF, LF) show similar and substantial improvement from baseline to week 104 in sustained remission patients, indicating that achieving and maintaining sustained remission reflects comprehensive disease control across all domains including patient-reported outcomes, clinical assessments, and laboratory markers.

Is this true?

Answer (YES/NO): NO